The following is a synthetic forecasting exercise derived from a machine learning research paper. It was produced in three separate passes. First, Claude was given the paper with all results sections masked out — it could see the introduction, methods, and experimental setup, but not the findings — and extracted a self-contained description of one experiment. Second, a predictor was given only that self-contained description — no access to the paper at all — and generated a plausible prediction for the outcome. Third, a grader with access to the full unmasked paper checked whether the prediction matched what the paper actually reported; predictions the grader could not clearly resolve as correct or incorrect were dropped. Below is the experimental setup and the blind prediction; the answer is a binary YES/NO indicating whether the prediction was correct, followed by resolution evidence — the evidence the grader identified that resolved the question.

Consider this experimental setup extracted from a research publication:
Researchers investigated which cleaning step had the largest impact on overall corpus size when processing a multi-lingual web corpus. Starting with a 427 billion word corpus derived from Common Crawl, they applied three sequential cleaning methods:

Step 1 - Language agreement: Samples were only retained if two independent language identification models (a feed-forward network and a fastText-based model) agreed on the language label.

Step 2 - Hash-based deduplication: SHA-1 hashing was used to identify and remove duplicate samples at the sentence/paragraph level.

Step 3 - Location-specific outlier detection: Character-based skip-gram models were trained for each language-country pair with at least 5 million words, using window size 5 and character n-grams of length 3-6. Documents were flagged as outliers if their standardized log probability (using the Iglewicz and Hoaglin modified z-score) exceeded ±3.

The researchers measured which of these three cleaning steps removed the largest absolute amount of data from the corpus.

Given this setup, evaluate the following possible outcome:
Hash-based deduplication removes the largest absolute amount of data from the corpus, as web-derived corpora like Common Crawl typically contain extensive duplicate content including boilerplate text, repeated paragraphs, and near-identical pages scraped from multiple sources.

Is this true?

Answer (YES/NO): YES